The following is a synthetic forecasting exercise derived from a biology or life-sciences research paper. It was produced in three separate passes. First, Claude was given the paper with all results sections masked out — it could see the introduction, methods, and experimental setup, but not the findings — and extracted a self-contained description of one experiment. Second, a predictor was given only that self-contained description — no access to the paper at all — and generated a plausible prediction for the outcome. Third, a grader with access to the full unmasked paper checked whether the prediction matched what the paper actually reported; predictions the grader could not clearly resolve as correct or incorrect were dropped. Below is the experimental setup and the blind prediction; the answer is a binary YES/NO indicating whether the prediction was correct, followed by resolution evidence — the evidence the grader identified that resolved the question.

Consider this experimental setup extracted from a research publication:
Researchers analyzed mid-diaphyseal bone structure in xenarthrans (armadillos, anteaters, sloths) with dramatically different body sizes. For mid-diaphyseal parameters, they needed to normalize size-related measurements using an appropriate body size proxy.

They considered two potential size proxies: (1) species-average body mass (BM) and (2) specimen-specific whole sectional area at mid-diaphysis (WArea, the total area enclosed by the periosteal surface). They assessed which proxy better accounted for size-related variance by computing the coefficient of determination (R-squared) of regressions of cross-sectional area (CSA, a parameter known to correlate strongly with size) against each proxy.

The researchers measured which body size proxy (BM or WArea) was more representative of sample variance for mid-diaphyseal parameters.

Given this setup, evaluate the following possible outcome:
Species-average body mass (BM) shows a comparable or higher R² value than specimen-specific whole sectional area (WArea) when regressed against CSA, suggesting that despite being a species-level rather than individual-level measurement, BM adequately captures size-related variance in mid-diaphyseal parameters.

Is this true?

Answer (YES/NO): NO